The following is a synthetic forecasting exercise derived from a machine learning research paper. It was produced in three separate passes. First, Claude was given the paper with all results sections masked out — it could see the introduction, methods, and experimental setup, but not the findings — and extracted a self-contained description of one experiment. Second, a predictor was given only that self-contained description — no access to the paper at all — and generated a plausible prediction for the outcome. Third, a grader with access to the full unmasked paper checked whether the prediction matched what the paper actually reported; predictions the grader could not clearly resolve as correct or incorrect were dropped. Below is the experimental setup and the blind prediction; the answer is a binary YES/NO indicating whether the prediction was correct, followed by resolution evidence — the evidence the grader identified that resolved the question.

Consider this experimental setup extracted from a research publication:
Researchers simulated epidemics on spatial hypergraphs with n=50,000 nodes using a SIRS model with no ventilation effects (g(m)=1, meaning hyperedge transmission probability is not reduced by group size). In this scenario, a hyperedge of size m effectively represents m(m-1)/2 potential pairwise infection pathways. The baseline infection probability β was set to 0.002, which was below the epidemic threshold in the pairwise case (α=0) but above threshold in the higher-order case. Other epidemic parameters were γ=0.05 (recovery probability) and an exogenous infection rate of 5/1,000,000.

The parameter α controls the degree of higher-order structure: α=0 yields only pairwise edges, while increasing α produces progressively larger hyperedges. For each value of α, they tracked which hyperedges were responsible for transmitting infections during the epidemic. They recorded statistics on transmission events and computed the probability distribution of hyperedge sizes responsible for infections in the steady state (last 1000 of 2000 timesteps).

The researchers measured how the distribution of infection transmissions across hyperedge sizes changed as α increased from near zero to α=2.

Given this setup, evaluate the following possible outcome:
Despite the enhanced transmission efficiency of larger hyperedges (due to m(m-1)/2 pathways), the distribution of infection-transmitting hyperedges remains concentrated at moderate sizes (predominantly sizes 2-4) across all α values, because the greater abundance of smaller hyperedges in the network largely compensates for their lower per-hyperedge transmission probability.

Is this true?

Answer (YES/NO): NO